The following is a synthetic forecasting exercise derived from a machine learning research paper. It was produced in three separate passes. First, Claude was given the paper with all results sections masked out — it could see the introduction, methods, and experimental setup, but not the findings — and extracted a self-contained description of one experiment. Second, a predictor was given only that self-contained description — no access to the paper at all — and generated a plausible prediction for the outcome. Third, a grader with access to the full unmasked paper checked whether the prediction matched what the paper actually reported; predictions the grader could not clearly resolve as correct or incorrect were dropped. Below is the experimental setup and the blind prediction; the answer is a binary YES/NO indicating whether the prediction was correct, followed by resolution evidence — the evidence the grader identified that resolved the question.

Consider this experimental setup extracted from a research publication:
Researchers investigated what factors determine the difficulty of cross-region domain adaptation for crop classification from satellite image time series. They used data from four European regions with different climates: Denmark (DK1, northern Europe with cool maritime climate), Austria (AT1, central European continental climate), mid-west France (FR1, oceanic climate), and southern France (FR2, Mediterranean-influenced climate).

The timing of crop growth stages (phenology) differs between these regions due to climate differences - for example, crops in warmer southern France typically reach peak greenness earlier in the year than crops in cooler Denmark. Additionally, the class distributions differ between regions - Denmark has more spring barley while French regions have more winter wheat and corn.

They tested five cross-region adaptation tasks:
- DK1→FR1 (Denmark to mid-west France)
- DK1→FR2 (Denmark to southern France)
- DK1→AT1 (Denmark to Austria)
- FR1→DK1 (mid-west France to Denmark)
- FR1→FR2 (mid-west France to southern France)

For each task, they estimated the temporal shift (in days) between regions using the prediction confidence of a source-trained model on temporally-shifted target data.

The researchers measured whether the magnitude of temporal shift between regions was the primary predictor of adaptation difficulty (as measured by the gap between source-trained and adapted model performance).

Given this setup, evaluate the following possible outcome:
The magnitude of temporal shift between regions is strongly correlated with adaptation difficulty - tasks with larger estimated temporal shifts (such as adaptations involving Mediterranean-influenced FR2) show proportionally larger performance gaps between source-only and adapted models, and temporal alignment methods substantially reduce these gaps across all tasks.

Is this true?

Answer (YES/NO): NO